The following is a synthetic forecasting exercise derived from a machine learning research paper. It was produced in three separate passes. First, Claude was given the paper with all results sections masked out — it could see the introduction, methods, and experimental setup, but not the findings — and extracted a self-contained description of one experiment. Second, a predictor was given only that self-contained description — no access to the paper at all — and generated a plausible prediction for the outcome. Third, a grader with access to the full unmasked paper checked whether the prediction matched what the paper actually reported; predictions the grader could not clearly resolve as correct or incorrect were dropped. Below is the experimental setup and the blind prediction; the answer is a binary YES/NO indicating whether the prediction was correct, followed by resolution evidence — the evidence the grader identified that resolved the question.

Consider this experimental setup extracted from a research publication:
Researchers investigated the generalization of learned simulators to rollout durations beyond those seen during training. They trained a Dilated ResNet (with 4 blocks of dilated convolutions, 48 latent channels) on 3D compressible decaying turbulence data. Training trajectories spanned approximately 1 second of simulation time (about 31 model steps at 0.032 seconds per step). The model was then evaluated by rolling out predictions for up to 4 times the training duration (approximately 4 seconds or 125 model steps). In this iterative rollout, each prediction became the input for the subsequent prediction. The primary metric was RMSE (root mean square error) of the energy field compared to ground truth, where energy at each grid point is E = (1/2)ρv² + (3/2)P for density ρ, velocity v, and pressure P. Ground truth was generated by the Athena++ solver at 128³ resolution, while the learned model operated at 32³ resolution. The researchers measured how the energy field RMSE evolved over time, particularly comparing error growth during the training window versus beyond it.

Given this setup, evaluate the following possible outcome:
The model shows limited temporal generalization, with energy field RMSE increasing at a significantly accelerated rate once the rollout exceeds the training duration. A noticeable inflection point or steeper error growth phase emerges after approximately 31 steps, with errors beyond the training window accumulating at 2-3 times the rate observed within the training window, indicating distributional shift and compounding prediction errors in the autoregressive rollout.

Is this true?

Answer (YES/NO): NO